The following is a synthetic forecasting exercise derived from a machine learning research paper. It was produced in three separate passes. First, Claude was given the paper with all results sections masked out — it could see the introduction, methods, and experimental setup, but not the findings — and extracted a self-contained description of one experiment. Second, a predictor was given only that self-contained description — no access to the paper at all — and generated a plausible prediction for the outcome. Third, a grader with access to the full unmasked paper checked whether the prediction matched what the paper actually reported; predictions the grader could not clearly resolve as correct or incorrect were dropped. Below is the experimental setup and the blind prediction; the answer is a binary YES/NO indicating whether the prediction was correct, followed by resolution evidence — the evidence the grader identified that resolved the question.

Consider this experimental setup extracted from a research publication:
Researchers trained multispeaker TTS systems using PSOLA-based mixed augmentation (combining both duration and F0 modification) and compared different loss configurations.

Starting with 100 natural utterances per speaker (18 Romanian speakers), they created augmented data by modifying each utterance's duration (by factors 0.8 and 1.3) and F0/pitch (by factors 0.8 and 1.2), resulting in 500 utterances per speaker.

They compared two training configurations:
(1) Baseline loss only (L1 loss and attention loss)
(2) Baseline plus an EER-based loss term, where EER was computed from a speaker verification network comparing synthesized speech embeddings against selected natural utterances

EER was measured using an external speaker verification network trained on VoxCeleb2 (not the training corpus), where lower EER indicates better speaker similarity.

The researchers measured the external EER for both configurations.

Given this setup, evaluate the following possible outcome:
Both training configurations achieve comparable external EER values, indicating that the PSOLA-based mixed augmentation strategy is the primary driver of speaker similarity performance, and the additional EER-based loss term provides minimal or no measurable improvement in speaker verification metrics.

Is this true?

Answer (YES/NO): NO